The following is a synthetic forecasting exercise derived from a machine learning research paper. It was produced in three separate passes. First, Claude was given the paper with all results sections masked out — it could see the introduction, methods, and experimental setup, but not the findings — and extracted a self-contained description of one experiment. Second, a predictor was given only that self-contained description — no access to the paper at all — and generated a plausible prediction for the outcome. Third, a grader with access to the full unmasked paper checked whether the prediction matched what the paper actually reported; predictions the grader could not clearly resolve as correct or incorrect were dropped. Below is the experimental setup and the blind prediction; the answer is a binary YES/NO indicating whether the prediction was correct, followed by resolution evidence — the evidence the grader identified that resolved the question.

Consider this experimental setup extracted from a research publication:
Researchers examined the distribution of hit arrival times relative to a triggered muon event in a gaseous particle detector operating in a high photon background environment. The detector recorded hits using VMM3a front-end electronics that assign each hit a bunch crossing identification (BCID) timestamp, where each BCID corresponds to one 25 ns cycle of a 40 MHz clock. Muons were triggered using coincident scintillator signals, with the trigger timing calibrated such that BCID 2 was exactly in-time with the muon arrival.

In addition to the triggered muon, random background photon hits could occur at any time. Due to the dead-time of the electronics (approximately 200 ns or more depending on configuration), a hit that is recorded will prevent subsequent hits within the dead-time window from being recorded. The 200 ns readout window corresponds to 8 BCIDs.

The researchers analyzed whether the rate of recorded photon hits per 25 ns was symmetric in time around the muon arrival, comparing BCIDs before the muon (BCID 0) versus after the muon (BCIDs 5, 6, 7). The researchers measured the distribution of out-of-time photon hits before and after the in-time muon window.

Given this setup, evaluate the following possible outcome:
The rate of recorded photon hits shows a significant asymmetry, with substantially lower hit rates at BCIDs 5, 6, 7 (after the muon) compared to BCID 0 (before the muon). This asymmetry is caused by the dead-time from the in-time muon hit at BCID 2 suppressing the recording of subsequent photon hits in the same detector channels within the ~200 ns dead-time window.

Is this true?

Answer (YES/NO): YES